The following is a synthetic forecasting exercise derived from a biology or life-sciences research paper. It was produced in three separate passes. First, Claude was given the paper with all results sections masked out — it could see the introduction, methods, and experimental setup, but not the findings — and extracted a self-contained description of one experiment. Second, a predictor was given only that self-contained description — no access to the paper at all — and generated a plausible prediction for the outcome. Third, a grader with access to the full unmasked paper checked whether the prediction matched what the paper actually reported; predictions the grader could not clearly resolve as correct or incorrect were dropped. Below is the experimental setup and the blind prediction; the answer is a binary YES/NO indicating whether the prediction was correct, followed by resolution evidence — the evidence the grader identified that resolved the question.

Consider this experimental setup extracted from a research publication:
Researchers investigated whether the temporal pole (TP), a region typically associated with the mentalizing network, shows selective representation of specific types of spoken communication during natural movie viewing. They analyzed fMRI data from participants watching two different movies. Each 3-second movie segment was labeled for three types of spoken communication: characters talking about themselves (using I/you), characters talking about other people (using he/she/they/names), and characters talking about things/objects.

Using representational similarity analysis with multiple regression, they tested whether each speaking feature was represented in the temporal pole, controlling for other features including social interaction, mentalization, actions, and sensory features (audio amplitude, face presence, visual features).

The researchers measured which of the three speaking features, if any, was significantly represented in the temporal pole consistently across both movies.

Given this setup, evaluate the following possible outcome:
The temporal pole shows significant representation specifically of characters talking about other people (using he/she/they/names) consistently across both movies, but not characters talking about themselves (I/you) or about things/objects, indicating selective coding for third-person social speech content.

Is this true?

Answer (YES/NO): NO